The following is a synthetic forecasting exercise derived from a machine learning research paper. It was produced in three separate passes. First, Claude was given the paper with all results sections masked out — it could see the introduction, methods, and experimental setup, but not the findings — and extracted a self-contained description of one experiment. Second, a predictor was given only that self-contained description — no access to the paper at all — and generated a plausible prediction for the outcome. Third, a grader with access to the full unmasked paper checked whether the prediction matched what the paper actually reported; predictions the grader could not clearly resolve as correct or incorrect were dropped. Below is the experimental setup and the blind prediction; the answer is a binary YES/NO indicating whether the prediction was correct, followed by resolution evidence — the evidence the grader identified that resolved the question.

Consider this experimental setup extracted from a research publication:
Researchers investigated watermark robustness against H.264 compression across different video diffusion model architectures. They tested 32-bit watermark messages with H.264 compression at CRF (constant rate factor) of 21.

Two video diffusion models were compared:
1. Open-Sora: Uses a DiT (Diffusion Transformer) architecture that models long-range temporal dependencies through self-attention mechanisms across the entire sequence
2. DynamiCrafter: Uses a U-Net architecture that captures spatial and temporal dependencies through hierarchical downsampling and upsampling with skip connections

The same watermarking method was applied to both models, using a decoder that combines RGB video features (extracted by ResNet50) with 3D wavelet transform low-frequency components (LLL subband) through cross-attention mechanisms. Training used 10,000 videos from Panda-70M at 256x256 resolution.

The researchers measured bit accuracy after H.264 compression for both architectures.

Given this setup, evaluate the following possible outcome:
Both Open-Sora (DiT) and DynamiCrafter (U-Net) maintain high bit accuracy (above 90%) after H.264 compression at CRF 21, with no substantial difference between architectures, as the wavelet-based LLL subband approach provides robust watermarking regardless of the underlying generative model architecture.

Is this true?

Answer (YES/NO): NO